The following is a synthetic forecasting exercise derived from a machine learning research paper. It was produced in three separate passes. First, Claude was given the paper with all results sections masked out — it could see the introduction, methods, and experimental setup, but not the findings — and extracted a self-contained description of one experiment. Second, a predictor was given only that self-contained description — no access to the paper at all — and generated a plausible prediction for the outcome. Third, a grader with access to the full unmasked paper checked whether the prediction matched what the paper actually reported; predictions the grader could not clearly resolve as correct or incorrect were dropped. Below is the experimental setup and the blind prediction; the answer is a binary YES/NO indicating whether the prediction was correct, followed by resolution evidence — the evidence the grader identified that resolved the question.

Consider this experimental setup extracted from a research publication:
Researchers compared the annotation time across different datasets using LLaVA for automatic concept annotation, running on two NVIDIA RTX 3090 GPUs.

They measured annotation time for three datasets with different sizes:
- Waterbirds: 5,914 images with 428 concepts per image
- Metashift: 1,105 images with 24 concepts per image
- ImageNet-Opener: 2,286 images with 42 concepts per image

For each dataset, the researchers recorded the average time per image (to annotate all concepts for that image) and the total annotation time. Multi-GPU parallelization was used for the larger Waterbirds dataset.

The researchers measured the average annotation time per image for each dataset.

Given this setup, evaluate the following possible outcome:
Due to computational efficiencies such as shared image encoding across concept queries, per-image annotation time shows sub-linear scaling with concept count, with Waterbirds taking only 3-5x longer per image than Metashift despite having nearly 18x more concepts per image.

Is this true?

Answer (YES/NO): NO